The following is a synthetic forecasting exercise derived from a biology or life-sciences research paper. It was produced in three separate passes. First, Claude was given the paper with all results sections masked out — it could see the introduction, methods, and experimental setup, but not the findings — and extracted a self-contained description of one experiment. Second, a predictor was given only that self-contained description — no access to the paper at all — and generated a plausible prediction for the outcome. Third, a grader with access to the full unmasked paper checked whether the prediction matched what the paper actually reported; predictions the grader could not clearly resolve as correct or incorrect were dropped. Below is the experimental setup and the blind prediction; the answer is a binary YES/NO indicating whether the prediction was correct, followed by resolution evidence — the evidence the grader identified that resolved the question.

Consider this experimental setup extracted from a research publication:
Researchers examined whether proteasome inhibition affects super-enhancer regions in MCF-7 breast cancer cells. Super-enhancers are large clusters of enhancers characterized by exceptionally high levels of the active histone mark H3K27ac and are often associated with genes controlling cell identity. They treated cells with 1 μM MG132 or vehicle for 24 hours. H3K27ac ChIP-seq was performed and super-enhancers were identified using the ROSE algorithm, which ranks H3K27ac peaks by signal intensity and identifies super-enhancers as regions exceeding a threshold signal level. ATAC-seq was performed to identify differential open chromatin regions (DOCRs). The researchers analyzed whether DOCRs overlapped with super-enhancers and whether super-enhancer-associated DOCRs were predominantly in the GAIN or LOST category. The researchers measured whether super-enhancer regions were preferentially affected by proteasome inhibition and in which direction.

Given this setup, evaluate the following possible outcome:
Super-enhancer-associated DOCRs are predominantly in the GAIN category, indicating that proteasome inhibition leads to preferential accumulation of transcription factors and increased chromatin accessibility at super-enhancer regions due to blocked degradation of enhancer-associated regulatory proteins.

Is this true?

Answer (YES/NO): YES